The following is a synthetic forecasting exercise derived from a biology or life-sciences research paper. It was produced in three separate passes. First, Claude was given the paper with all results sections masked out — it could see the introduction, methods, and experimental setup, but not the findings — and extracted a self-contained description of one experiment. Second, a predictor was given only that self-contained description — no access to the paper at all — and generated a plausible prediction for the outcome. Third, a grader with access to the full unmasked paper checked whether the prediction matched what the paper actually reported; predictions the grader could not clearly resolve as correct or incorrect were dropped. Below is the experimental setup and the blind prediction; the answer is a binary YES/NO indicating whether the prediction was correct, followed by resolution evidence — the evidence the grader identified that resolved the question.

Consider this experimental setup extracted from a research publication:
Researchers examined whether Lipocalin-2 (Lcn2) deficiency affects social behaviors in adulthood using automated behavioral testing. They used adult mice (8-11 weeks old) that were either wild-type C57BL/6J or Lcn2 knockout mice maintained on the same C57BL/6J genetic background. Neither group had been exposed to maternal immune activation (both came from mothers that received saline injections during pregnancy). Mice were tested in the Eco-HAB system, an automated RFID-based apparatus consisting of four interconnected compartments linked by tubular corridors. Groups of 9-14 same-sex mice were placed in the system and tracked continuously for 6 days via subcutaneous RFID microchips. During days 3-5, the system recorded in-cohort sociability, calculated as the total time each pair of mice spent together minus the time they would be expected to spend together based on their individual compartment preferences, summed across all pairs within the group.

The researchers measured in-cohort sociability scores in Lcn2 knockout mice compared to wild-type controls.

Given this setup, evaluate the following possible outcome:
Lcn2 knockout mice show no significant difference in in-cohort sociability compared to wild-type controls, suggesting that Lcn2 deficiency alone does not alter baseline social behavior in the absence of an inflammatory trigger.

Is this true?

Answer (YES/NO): NO